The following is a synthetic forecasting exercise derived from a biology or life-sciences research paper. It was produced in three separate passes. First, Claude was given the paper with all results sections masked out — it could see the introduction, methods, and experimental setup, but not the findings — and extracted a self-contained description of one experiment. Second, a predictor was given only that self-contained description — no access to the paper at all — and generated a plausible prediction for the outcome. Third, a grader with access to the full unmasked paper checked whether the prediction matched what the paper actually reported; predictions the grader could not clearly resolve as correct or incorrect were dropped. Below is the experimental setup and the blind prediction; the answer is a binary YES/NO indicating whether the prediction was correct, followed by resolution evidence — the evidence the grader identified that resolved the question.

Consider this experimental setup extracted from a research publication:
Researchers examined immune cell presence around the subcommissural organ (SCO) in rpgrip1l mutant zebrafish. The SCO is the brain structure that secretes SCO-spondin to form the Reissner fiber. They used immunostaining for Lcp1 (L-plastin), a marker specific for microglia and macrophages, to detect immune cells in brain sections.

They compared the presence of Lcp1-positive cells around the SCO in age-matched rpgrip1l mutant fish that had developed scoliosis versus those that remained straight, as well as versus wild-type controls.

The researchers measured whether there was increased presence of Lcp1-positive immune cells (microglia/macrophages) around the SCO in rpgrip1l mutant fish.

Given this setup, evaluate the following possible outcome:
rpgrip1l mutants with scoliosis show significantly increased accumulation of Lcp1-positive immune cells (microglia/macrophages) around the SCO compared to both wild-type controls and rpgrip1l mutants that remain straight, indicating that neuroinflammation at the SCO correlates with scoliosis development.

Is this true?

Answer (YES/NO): NO